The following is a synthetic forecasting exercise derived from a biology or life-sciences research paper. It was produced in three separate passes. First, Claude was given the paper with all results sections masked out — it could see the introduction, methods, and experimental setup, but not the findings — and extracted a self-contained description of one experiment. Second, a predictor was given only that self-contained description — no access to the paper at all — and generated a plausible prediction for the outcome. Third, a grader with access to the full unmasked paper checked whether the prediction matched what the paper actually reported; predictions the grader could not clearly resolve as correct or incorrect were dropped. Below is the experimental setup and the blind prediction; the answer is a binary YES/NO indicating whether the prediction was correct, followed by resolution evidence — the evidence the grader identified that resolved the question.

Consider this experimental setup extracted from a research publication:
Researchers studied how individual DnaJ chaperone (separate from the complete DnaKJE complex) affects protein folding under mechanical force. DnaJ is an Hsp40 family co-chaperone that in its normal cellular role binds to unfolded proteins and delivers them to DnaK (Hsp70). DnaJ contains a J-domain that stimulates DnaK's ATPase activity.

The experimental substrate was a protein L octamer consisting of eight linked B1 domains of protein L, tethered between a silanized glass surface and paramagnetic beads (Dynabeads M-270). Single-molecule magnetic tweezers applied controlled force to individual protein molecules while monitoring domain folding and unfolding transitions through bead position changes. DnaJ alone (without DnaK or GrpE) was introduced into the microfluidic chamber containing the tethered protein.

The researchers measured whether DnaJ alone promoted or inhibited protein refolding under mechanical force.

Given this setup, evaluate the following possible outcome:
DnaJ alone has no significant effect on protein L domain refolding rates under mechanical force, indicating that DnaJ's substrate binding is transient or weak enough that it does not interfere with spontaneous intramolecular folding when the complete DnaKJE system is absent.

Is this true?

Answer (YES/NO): NO